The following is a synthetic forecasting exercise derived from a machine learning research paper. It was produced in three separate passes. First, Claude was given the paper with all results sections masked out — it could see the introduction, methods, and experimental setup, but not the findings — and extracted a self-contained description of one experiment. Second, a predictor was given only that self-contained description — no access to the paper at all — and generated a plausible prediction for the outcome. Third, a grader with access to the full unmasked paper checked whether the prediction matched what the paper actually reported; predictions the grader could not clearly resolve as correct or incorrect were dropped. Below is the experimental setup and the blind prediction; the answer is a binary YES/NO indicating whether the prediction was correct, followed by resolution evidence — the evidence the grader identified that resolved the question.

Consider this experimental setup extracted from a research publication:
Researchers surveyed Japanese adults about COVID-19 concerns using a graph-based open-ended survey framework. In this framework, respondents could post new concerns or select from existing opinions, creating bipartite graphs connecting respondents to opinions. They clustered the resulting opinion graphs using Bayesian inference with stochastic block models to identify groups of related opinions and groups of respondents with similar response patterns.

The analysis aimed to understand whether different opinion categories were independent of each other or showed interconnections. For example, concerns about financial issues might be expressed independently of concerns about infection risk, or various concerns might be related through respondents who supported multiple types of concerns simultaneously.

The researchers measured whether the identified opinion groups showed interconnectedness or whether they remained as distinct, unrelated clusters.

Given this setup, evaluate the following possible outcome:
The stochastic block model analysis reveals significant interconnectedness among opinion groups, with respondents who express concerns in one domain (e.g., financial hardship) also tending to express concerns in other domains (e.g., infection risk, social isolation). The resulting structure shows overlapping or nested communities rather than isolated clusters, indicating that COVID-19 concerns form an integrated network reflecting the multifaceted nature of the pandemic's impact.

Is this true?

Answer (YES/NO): NO